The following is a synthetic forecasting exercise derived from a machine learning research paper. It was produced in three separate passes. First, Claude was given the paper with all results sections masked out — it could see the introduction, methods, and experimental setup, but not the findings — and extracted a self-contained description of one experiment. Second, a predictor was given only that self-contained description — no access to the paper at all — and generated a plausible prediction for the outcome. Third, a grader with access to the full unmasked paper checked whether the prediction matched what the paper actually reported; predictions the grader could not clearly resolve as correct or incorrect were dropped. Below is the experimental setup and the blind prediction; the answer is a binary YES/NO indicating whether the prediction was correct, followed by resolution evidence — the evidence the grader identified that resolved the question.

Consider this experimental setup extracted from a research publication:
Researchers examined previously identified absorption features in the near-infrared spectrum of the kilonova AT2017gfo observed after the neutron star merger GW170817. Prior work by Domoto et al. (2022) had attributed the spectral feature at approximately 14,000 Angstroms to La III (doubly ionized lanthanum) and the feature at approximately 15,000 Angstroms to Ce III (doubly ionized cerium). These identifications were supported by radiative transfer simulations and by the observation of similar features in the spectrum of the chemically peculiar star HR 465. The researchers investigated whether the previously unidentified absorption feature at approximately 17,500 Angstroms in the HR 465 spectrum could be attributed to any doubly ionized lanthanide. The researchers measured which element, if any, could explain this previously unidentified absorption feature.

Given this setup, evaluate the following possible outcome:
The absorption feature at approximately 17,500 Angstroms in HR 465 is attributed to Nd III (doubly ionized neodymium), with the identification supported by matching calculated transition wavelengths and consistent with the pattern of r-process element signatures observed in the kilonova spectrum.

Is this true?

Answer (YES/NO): NO